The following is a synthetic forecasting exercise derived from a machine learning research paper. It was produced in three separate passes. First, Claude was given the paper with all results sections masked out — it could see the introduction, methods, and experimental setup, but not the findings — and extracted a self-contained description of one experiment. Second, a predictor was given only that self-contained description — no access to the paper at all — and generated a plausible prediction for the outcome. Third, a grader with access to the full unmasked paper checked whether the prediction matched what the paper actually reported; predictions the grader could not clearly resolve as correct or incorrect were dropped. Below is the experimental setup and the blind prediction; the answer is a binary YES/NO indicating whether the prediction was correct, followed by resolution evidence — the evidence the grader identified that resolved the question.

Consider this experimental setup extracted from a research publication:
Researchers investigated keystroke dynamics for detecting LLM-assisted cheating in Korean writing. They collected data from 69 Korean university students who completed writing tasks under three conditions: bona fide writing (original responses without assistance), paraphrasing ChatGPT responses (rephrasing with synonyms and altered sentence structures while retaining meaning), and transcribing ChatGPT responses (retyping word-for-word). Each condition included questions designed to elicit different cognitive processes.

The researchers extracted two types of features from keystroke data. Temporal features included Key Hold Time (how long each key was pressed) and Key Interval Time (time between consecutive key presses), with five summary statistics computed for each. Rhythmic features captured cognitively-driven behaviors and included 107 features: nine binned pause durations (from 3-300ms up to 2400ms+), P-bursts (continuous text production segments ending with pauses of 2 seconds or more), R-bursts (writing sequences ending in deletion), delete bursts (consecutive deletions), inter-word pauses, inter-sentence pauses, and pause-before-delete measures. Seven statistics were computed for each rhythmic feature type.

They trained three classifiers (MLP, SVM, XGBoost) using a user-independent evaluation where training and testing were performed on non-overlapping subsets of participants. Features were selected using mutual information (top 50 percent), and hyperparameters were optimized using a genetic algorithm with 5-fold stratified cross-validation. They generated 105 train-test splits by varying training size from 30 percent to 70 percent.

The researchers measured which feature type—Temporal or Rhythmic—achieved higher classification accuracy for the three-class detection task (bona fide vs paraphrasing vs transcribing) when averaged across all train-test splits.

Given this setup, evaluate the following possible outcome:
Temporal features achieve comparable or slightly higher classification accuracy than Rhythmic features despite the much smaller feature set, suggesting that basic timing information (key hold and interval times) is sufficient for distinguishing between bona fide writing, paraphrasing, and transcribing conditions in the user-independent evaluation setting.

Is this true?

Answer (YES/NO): YES